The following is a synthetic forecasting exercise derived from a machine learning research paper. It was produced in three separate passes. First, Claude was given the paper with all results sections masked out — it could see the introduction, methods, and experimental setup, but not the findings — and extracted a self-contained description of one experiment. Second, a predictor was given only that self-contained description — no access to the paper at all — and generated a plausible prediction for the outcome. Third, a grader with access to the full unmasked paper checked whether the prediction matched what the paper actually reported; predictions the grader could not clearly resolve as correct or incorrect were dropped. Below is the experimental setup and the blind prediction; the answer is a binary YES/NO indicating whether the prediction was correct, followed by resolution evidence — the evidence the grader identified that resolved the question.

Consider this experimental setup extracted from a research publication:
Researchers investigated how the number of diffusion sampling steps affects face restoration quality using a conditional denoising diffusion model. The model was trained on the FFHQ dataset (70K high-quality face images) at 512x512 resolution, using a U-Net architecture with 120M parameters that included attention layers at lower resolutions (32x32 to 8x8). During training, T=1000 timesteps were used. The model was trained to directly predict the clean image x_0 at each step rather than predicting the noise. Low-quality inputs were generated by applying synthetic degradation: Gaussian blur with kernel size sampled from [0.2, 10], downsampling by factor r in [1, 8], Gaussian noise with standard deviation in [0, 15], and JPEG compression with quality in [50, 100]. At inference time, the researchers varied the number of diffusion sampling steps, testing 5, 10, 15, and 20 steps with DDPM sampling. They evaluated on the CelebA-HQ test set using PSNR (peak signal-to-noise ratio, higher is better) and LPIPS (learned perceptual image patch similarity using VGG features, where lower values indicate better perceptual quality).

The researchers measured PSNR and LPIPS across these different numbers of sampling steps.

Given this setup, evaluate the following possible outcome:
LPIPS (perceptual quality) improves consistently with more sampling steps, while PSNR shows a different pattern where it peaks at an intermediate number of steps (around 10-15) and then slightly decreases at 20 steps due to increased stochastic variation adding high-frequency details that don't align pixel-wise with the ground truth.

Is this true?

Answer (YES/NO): NO